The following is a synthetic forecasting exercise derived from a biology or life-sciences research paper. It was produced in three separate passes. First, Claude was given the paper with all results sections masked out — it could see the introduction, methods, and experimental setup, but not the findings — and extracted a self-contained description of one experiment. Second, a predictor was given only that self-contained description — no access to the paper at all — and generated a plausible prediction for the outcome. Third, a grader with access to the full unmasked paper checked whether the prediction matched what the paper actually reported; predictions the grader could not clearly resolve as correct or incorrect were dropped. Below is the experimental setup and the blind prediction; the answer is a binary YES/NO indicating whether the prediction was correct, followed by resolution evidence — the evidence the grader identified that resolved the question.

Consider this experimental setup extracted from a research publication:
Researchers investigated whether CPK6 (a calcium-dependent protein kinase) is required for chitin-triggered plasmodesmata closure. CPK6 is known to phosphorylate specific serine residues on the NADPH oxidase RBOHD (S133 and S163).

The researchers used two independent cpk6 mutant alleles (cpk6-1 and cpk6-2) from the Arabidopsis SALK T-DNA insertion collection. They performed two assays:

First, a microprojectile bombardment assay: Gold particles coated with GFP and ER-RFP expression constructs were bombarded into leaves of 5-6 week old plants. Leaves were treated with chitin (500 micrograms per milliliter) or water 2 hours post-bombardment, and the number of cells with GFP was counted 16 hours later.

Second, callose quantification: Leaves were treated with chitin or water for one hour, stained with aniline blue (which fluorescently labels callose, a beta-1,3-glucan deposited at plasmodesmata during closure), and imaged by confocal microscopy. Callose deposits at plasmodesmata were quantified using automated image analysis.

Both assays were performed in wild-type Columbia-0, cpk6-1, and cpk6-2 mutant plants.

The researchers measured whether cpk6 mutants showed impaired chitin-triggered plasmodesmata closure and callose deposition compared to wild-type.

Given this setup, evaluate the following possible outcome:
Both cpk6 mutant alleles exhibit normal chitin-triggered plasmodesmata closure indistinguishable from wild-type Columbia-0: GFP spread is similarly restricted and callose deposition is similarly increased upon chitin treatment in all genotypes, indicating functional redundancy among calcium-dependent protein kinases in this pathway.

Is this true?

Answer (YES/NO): NO